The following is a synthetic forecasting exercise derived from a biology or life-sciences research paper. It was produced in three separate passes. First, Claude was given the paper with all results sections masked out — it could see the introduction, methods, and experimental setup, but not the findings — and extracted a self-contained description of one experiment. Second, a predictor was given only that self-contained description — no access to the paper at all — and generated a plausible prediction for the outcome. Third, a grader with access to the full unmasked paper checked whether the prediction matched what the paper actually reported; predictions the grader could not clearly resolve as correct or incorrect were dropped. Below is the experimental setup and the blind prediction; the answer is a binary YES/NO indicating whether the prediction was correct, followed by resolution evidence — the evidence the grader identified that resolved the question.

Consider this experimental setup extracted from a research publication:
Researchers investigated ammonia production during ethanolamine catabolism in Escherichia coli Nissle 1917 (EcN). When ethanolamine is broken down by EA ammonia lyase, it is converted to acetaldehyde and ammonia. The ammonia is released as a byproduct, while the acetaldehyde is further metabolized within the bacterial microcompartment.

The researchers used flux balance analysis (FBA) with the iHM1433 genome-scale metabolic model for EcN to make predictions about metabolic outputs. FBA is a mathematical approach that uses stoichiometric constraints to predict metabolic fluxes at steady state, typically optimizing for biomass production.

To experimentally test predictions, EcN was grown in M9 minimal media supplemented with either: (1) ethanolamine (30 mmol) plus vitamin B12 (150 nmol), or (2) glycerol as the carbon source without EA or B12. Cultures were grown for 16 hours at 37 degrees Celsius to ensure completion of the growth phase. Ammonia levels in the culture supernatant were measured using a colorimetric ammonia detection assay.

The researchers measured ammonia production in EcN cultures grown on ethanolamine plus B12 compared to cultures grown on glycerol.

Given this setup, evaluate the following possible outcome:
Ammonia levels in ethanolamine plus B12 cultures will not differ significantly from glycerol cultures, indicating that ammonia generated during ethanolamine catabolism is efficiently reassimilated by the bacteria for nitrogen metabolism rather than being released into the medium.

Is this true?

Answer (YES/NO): NO